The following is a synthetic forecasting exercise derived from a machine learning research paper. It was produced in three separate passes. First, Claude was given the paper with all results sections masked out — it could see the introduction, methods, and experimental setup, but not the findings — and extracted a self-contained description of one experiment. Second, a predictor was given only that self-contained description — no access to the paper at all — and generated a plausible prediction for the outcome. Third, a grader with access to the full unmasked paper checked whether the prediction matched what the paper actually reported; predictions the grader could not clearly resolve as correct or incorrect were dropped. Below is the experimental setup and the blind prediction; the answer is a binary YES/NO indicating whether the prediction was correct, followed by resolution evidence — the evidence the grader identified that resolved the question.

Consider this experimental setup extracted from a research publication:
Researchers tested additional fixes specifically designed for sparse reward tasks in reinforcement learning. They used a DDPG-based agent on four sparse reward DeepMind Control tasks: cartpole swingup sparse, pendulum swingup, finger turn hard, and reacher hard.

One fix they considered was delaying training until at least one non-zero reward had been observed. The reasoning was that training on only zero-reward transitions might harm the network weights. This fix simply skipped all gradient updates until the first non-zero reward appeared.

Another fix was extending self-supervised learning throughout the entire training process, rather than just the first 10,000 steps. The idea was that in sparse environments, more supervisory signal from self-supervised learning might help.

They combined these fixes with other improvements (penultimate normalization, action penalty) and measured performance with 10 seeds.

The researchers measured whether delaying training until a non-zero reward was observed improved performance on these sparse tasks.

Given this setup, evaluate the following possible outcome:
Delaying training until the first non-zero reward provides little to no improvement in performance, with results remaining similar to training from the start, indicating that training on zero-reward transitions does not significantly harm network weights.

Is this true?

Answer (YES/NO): YES